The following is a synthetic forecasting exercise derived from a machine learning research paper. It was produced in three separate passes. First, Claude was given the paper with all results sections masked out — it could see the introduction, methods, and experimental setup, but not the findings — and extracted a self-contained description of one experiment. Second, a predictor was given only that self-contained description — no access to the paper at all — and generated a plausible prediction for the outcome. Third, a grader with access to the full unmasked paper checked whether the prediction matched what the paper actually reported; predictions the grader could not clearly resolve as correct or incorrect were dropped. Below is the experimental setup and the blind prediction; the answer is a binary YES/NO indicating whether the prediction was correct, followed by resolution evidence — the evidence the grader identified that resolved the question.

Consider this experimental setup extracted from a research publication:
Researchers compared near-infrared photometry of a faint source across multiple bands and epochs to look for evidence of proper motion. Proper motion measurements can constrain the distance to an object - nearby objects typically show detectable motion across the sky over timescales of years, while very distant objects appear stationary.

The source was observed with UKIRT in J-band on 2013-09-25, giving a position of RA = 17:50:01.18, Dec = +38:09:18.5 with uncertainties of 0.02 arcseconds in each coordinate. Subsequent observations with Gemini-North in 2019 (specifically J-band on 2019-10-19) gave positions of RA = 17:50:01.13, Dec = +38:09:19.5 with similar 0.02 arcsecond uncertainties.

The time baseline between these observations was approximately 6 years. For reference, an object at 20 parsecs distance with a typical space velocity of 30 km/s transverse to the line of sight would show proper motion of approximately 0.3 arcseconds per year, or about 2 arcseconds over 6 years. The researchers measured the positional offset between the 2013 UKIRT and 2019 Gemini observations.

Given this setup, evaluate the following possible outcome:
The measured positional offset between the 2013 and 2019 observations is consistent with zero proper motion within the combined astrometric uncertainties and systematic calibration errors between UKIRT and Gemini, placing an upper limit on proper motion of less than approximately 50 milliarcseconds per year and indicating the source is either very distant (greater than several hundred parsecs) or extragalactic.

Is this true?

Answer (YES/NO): NO